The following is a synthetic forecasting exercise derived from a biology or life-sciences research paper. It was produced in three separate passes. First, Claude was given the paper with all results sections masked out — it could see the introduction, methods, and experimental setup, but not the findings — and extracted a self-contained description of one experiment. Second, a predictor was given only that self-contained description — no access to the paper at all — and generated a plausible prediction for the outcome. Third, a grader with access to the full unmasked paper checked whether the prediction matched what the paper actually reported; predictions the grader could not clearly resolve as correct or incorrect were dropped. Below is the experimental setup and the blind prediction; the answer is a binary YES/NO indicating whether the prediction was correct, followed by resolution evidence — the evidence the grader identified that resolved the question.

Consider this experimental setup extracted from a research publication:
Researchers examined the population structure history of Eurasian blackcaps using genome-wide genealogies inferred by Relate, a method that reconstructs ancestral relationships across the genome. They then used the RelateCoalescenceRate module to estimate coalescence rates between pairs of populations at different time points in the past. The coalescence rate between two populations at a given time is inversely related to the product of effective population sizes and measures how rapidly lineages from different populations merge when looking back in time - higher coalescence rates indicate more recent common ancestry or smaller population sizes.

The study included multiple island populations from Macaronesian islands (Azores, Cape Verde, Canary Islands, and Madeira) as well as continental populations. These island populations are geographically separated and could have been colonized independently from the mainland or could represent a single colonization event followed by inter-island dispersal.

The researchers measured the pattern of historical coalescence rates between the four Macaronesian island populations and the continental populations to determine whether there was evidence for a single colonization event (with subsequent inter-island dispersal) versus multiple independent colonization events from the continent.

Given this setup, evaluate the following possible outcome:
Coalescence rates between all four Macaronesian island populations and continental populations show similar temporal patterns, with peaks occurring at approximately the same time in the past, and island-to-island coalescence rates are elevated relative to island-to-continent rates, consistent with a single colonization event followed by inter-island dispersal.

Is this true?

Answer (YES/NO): YES